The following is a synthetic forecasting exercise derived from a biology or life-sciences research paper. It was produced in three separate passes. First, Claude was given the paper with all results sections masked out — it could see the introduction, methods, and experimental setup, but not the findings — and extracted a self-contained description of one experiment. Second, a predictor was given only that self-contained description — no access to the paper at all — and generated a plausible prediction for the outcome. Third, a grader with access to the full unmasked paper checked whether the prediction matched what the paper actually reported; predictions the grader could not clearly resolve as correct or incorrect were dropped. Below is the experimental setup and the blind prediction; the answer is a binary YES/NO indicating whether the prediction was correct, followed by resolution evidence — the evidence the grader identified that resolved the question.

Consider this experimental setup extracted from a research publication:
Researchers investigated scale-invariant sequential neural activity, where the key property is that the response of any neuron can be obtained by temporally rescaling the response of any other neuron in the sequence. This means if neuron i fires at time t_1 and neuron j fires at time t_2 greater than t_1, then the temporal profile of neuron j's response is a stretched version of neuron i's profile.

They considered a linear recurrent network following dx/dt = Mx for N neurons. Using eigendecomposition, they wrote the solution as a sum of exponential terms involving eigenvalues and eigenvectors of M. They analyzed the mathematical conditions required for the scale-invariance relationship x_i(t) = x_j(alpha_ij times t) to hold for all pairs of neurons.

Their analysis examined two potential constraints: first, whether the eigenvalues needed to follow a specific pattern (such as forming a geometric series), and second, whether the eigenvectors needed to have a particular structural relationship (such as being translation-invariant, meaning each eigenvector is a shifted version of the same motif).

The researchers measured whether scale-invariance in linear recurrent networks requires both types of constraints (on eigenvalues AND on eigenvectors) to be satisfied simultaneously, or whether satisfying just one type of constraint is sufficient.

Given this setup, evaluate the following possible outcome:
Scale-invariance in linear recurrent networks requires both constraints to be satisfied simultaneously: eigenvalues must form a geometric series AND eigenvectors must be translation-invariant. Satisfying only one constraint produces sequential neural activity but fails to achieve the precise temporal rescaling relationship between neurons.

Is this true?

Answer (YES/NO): YES